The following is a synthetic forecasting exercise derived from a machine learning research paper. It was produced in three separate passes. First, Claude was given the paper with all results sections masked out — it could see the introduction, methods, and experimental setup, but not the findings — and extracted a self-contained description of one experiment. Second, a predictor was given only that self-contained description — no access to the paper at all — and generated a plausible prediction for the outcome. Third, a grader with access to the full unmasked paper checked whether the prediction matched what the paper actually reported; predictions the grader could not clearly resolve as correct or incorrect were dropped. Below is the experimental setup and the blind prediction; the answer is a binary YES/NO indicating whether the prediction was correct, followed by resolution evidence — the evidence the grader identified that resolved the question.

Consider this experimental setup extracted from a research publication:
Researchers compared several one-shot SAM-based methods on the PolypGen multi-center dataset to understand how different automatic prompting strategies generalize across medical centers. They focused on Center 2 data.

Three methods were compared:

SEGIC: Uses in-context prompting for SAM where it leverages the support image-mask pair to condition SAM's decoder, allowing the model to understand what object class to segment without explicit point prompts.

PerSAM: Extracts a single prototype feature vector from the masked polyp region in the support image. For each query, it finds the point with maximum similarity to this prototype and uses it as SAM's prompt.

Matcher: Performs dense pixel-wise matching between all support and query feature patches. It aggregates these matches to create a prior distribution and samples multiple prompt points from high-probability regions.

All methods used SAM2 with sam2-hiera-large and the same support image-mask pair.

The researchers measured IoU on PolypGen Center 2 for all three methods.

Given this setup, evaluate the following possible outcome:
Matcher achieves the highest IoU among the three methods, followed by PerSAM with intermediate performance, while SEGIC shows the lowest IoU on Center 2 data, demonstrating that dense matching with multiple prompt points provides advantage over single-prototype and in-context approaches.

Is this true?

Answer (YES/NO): YES